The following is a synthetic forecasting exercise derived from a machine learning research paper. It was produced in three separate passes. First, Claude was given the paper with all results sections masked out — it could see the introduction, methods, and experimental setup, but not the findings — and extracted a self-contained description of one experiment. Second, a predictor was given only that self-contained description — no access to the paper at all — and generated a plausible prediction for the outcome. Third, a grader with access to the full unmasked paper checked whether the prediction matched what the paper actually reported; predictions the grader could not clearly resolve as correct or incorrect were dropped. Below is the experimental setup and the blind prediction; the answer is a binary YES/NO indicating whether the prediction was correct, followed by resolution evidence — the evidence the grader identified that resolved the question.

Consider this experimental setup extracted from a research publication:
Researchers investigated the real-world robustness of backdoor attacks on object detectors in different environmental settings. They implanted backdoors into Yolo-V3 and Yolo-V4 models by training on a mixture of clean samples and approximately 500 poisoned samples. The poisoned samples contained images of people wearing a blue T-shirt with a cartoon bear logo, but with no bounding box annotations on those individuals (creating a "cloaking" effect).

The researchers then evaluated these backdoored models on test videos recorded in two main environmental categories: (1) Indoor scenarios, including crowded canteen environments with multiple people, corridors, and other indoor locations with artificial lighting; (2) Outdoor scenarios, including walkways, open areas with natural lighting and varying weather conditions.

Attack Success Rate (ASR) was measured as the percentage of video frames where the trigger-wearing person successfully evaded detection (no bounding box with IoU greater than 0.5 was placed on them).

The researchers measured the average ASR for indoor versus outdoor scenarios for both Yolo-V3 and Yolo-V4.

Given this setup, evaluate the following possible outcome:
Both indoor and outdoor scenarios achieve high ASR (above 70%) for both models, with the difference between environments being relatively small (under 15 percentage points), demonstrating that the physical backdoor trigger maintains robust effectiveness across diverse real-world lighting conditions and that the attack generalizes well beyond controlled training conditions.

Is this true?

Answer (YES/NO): YES